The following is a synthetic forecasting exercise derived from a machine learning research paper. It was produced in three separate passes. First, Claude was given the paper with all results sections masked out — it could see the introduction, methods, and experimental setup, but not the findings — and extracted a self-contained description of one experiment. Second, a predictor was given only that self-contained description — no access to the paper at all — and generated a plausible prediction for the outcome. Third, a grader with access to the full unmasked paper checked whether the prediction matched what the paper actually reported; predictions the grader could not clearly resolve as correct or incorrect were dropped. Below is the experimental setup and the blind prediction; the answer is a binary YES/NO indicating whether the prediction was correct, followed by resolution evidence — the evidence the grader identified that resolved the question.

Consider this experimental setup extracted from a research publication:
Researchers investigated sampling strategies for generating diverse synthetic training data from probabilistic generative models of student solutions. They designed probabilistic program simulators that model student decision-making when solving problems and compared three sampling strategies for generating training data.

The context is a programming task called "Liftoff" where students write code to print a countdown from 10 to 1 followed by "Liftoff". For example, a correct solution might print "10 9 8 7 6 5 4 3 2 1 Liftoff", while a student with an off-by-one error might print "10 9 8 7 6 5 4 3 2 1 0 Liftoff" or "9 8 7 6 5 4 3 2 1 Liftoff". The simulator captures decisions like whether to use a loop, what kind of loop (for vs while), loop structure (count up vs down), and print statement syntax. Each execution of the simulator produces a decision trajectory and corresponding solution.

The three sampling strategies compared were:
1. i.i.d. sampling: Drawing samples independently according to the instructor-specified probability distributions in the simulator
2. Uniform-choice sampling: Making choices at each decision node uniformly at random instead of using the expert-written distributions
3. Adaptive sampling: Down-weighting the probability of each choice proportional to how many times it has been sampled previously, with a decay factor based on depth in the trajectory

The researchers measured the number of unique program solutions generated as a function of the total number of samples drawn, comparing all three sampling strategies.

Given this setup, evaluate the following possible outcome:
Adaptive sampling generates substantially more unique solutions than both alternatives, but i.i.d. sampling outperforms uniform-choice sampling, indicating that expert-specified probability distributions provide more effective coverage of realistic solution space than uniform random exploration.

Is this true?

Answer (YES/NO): NO